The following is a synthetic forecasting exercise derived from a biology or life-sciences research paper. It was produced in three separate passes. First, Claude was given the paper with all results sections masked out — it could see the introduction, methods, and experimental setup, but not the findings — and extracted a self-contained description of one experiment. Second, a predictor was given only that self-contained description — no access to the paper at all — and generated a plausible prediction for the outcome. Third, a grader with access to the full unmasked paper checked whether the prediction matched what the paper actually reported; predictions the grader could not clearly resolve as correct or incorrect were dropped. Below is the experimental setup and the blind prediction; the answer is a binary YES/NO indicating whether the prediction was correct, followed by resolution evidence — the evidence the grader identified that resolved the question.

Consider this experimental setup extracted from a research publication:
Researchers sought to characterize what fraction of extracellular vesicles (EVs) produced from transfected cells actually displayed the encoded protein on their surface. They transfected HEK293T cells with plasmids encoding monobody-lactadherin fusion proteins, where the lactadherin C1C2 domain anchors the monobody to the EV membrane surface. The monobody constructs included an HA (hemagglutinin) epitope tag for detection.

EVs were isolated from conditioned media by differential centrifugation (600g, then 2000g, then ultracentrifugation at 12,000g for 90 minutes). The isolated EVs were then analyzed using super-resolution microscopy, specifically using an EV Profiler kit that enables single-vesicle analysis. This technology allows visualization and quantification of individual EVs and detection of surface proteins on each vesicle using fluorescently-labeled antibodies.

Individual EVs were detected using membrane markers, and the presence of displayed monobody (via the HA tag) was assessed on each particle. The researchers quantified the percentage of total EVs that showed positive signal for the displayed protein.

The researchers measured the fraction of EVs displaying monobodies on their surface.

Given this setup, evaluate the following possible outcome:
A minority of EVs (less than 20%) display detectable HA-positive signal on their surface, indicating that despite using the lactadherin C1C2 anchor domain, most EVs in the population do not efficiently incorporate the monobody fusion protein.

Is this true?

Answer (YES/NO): NO